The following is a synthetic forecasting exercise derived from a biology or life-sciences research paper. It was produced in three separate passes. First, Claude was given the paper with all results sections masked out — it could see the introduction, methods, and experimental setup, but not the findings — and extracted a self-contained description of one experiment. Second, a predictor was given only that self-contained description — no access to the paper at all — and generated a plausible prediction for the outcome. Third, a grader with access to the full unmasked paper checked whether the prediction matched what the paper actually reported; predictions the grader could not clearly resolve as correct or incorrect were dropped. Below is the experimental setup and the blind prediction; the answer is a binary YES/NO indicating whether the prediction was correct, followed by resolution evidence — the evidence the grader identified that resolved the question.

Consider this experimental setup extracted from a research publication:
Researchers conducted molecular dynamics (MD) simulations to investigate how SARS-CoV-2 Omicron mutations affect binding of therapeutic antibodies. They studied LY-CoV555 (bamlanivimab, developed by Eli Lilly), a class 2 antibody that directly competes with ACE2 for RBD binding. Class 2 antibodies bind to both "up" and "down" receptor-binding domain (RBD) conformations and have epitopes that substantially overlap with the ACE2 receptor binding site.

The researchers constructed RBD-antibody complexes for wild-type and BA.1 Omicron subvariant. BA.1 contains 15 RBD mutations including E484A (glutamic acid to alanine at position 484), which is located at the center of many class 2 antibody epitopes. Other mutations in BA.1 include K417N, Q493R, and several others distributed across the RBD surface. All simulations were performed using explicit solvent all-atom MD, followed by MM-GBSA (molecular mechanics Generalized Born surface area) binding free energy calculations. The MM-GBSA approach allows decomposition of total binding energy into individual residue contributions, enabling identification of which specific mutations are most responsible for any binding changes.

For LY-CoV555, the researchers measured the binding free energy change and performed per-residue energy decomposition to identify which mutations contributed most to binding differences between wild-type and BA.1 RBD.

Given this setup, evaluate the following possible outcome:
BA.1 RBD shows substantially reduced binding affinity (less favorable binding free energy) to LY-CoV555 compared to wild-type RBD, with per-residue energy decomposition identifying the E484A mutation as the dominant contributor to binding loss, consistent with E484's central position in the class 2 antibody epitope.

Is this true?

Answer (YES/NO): YES